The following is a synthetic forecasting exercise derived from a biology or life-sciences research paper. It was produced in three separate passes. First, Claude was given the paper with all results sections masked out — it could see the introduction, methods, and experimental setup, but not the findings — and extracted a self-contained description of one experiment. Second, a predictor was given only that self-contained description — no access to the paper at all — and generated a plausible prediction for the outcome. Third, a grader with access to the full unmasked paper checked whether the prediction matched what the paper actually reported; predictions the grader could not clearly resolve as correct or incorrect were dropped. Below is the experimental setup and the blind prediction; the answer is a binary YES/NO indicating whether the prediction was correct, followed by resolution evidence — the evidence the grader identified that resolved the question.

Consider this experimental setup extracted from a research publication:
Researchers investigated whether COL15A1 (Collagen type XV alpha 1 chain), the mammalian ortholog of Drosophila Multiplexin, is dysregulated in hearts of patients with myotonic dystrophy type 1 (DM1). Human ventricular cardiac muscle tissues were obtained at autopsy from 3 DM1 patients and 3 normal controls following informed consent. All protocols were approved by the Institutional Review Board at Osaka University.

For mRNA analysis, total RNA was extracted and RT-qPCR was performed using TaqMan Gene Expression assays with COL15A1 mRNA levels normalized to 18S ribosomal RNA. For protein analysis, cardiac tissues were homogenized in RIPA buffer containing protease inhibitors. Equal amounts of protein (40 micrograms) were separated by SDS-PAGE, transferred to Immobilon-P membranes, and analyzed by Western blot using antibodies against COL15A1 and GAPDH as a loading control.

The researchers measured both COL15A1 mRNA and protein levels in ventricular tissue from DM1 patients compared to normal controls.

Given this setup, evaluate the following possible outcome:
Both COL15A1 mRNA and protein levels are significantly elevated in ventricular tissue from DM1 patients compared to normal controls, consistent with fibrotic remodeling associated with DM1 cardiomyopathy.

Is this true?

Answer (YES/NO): YES